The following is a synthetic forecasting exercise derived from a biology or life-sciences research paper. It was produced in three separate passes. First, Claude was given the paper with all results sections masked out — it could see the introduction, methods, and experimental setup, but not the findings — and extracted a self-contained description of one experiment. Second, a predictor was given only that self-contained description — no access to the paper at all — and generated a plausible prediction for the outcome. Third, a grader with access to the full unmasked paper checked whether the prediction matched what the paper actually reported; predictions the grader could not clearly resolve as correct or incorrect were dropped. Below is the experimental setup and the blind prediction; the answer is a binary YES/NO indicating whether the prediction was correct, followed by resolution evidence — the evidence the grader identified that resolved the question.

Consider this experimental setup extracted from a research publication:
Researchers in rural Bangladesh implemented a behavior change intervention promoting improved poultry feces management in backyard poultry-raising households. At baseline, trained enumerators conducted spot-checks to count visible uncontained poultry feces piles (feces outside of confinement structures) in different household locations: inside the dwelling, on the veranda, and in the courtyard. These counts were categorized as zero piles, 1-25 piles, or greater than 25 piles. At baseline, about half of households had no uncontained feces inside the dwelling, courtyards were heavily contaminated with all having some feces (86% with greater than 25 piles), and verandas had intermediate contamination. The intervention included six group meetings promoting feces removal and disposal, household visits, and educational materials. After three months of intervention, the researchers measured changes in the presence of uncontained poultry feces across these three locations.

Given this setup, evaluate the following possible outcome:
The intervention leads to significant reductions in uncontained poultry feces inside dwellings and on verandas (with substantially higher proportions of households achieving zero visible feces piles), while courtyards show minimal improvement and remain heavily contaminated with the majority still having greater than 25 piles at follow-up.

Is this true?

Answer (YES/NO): NO